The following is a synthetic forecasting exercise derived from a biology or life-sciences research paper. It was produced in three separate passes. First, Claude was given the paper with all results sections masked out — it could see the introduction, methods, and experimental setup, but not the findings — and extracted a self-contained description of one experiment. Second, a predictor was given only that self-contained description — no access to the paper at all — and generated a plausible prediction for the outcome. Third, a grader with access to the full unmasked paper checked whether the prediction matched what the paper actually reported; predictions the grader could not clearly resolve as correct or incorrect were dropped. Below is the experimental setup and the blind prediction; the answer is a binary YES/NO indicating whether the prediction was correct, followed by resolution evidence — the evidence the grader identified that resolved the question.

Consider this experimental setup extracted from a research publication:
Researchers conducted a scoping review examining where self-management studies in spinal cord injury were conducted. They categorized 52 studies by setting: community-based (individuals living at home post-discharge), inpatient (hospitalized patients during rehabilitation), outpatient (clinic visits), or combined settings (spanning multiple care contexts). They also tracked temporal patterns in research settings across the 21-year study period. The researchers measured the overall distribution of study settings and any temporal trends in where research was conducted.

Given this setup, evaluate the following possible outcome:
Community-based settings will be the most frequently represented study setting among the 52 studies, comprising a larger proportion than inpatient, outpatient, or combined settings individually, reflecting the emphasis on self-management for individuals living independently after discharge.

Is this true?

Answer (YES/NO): YES